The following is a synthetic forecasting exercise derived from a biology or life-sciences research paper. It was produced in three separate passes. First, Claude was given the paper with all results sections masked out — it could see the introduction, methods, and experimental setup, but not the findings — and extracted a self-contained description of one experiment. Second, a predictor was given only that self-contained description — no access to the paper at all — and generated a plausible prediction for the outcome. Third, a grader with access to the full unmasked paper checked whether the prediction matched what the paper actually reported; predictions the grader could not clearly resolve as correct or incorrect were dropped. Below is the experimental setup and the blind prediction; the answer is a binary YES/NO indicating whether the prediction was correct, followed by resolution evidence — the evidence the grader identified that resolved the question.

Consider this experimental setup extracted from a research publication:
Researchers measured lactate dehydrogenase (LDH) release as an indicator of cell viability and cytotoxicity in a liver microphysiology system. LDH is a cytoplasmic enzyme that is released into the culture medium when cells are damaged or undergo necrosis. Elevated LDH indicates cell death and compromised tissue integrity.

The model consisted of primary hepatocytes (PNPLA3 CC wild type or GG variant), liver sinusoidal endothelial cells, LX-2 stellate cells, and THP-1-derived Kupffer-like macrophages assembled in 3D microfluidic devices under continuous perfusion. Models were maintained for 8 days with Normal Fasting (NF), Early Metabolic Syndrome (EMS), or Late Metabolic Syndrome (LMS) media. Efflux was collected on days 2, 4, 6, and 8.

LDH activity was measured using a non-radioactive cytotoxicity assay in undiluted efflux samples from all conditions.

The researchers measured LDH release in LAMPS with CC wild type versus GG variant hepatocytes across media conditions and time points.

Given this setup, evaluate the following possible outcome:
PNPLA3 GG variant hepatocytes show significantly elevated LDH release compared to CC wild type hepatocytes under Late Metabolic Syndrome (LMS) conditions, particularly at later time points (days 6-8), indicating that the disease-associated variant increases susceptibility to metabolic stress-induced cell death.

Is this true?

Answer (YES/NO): NO